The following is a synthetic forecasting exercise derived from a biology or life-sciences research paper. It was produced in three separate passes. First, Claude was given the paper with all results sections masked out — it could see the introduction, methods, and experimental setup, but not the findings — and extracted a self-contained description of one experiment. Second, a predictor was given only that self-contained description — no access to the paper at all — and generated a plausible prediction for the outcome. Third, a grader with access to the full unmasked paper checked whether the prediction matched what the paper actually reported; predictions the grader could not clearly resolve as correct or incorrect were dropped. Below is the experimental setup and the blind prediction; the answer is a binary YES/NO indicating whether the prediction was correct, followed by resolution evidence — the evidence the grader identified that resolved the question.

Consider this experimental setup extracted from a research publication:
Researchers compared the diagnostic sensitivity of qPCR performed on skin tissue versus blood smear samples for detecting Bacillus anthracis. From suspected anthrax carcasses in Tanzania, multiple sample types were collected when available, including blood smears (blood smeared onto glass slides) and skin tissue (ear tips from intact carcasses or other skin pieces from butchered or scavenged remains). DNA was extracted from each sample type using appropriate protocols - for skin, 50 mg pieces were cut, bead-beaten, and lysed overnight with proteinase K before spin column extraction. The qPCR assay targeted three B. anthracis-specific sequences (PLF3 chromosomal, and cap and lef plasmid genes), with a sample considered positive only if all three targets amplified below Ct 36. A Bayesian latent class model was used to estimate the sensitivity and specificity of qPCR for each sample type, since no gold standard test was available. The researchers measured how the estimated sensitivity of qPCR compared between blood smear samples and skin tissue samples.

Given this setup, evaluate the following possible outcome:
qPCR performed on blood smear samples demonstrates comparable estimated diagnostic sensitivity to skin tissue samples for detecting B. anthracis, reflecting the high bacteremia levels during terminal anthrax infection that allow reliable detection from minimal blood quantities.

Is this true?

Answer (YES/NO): YES